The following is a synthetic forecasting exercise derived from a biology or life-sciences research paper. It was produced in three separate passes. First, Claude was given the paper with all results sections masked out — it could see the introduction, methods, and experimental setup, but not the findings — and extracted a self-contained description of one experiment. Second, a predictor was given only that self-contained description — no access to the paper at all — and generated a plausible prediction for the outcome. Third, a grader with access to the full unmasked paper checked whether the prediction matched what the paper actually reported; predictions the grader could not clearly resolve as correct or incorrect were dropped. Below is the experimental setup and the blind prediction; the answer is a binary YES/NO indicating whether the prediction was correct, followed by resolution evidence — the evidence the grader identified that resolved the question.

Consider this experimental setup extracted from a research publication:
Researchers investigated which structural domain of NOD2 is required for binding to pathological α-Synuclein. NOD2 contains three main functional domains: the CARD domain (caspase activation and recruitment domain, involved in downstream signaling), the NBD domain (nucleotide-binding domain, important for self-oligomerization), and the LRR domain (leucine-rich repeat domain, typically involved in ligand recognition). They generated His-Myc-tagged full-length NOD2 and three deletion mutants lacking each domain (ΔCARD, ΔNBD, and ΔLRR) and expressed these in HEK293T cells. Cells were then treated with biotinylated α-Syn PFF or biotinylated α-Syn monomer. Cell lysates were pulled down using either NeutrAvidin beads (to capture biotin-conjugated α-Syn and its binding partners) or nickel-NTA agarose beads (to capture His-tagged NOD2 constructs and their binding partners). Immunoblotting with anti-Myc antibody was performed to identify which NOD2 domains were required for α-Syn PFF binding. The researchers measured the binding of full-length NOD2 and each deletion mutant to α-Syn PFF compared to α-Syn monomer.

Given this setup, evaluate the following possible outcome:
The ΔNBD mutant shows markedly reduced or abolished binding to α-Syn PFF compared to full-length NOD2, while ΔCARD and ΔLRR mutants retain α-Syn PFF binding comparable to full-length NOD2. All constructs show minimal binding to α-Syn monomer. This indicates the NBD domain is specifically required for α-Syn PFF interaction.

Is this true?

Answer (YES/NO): NO